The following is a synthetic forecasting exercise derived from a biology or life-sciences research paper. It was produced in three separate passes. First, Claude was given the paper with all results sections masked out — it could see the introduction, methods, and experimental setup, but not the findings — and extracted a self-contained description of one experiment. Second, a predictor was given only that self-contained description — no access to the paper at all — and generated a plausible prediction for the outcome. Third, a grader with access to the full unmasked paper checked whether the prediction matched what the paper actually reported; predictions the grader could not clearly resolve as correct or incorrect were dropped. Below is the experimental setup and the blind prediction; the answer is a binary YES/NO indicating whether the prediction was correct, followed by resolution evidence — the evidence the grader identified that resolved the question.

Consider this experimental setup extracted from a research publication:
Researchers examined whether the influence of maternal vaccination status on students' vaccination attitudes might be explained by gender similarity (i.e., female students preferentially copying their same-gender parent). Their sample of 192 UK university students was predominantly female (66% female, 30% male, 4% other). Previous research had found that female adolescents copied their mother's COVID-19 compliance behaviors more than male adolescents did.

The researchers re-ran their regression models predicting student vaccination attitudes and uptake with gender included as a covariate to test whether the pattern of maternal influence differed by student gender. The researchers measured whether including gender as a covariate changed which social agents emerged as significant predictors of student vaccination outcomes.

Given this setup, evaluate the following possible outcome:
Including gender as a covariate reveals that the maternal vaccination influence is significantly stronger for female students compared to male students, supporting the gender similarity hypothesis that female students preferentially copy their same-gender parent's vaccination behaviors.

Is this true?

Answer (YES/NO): NO